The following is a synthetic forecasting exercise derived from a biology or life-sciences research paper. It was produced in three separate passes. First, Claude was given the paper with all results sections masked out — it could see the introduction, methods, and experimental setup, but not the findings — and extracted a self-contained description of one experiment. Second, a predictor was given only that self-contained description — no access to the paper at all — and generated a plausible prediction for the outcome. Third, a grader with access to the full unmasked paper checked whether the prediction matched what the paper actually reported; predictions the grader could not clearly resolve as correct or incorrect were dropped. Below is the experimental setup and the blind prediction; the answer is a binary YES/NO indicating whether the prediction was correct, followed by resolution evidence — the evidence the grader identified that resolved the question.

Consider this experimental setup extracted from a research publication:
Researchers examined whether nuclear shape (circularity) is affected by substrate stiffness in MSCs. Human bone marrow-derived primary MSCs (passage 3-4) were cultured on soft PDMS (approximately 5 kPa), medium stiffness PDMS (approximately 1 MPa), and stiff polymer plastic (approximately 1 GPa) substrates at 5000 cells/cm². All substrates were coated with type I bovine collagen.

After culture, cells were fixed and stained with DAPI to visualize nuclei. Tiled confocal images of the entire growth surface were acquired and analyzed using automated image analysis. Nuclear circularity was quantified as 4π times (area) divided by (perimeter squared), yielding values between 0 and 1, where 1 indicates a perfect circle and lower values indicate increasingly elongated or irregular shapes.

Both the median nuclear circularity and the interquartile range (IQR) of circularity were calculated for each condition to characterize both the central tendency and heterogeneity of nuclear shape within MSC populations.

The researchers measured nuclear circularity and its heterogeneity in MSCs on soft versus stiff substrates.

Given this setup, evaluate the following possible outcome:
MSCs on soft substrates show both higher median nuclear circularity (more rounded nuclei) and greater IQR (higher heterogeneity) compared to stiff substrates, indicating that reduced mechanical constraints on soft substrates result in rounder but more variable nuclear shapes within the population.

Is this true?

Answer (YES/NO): NO